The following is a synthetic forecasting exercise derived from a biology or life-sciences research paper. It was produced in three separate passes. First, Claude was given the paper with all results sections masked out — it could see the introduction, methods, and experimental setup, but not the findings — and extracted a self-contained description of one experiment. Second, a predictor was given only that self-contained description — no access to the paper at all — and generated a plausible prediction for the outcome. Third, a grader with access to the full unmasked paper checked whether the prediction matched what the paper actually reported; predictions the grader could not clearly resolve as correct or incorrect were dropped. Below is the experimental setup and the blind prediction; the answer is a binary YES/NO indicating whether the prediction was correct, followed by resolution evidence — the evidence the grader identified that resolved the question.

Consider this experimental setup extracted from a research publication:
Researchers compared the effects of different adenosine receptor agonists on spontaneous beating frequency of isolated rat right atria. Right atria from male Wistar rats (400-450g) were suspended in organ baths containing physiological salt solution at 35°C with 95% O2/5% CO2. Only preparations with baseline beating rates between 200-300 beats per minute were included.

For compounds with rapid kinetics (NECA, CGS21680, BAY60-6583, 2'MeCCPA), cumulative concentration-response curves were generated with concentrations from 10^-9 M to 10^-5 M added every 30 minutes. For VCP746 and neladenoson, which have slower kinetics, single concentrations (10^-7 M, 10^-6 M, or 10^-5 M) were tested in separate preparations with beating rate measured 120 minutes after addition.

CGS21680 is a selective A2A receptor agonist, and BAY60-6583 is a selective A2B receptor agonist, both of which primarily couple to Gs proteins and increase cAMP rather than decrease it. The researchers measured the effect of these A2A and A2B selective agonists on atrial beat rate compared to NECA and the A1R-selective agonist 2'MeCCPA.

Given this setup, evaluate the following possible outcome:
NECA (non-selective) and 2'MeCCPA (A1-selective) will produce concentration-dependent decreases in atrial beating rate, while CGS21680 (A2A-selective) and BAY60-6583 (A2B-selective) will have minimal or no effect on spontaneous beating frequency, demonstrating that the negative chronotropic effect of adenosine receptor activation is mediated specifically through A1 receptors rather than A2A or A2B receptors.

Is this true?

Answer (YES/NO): YES